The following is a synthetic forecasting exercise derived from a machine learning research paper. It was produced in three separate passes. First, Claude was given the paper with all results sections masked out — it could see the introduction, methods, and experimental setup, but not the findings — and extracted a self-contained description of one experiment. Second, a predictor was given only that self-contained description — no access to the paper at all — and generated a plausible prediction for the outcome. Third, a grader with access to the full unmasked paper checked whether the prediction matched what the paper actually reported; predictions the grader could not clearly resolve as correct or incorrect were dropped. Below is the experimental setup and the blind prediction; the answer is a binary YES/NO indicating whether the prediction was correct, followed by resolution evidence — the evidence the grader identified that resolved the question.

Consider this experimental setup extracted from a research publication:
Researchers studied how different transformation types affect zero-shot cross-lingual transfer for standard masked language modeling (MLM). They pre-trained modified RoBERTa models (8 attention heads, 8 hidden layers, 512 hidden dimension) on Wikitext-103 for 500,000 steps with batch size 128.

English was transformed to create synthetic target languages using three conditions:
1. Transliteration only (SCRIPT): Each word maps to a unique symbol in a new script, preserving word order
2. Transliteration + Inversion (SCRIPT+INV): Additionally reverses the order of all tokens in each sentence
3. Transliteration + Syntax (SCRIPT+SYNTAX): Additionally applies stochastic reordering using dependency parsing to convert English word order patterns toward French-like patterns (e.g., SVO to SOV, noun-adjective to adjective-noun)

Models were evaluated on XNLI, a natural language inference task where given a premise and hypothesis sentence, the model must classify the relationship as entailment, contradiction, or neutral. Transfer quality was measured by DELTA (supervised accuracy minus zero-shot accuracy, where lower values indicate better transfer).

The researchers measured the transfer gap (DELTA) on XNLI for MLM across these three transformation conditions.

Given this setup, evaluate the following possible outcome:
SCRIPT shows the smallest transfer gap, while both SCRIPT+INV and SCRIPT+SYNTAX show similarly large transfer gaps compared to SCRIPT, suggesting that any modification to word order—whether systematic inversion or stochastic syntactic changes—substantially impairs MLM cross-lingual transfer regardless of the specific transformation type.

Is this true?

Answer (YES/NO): NO